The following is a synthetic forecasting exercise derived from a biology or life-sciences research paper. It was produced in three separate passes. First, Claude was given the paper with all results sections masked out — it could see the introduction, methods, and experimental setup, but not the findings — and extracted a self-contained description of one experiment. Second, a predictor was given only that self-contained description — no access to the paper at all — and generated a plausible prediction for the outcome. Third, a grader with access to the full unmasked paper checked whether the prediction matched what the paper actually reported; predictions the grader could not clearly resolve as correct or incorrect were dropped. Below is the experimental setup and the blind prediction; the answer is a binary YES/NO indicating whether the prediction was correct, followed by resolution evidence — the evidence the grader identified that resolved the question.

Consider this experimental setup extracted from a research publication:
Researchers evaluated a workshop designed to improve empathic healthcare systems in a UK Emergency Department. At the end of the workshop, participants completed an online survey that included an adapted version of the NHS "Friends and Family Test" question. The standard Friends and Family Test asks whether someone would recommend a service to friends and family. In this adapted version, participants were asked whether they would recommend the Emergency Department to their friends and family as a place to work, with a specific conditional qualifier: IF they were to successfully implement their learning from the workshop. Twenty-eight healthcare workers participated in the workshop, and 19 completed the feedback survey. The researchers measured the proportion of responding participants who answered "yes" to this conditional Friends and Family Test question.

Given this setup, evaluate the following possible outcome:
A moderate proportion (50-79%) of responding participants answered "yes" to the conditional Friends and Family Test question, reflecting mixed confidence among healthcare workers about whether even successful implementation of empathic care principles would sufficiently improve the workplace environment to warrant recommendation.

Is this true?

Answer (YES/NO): NO